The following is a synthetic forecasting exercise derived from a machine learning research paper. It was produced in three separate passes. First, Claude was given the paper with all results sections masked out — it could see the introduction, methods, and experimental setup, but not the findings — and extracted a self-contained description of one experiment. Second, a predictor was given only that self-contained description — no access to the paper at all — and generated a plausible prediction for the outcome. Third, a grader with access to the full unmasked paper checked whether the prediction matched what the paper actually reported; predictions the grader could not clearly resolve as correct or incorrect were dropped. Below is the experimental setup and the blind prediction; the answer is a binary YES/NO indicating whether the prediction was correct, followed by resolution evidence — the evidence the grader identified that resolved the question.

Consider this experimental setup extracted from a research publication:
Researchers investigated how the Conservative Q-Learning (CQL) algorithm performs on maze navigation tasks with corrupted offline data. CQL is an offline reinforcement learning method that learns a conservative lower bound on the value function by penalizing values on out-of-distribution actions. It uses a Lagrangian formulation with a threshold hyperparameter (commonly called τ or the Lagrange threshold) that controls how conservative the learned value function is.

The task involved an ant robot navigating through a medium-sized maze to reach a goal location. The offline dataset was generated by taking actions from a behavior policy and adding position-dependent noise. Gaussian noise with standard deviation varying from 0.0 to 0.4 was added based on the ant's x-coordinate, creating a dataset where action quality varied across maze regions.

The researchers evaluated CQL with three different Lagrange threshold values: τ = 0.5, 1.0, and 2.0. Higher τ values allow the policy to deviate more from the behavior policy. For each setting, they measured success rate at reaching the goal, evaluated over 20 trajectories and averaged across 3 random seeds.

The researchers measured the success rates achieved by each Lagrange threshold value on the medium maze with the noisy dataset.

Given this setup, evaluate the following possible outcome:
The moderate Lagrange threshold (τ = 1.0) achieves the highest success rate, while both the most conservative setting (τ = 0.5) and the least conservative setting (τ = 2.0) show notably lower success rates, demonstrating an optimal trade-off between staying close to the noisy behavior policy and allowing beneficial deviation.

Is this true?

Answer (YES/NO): NO